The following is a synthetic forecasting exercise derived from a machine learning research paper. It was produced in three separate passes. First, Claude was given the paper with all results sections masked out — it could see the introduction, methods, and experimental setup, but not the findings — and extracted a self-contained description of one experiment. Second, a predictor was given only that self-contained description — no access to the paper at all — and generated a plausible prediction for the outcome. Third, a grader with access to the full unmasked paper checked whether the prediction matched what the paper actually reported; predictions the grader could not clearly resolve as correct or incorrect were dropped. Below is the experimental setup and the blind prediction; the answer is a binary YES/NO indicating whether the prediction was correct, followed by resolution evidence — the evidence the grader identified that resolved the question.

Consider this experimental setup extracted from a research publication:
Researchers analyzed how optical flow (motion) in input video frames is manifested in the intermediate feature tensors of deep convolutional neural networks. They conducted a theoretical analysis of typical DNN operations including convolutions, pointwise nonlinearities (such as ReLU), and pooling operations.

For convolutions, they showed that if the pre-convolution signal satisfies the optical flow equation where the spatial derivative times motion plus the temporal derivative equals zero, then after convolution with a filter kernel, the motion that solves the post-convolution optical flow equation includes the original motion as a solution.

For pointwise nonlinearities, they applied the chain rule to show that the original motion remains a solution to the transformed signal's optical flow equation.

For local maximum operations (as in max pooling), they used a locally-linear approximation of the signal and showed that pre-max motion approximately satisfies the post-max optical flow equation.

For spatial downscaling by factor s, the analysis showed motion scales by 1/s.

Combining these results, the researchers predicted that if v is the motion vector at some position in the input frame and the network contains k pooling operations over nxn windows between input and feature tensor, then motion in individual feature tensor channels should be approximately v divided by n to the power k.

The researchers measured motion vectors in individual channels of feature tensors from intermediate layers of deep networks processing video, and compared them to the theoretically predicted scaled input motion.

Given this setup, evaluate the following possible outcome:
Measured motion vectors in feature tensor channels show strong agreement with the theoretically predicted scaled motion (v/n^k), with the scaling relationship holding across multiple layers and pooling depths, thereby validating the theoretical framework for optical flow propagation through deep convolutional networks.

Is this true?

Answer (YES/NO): YES